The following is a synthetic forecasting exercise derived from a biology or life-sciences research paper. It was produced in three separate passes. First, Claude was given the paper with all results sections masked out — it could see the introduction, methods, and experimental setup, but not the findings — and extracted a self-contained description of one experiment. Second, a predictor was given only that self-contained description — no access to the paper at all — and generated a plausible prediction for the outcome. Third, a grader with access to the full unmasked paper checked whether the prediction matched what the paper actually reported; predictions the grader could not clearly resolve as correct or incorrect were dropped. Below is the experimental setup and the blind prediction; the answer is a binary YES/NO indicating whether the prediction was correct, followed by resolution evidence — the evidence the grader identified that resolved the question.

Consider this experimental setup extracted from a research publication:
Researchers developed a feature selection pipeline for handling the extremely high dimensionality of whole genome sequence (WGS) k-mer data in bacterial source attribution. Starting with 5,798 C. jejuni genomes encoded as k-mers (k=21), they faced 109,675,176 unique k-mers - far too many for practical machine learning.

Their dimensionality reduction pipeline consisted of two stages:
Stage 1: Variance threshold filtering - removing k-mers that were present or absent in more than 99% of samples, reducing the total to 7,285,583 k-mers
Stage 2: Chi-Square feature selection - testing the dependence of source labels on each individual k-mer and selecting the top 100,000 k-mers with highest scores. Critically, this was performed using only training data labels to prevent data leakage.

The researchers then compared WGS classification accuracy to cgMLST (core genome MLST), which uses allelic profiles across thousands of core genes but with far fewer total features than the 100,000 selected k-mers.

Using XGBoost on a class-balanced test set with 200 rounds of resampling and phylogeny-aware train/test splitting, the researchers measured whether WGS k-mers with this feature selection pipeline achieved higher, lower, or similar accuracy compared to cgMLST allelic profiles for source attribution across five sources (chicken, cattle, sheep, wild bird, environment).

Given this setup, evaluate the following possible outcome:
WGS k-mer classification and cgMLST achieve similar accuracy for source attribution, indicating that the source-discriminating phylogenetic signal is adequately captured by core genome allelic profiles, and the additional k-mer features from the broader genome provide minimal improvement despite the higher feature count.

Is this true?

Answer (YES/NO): NO